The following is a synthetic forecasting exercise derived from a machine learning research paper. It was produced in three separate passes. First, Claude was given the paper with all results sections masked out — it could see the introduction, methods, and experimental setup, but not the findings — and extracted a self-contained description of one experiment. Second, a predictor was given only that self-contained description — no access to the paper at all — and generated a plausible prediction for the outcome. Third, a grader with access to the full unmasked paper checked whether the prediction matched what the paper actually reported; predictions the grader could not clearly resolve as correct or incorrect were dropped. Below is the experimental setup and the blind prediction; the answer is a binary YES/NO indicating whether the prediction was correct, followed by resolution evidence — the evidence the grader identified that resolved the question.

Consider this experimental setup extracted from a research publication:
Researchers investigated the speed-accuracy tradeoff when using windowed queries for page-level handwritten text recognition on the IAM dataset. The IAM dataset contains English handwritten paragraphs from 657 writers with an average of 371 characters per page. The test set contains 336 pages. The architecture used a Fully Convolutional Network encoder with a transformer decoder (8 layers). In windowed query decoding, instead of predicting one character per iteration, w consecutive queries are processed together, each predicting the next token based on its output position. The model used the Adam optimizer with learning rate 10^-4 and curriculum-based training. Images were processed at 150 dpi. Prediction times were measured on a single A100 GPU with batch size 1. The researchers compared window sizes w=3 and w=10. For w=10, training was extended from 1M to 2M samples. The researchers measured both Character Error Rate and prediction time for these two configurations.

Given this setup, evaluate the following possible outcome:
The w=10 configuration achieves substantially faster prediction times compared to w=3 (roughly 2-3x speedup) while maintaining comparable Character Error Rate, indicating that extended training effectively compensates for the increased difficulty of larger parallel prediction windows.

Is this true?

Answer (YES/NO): NO